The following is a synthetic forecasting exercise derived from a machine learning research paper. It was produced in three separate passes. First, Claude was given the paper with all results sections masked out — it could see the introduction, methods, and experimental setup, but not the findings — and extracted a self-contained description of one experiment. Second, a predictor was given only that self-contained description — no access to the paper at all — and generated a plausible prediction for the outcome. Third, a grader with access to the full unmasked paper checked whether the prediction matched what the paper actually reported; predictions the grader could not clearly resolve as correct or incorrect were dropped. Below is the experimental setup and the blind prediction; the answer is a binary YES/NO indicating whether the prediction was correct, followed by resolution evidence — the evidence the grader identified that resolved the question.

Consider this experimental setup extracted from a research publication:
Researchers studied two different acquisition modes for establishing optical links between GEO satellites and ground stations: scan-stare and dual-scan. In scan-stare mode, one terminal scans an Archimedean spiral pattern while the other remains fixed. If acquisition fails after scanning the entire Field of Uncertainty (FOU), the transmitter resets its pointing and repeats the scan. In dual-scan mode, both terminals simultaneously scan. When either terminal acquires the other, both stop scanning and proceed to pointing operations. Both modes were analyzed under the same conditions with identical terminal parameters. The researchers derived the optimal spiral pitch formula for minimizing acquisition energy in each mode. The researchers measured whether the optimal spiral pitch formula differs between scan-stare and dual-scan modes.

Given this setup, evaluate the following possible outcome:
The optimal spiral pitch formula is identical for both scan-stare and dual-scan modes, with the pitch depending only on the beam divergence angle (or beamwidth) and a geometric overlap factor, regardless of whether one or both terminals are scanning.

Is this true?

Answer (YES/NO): YES